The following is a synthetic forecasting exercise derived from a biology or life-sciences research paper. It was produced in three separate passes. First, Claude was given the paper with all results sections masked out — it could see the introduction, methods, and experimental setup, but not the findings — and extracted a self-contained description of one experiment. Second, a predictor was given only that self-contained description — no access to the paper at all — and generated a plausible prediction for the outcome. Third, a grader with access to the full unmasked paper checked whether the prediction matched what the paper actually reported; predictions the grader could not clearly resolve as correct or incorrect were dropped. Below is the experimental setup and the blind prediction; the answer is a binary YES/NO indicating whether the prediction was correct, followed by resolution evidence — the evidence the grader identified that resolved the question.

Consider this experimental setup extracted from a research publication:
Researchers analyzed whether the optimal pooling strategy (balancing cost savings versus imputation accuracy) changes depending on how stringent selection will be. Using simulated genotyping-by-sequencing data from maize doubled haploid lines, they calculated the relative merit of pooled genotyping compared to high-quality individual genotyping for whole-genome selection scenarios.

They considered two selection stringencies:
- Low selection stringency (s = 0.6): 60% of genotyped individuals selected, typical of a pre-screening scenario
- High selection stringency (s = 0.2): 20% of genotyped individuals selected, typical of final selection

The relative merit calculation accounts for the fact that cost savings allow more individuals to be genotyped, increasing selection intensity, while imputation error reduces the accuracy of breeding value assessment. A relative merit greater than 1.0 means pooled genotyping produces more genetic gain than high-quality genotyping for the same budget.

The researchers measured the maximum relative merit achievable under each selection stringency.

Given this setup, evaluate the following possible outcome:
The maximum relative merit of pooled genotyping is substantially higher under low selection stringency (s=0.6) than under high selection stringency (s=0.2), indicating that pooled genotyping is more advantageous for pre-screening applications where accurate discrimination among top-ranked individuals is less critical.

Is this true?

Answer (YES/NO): YES